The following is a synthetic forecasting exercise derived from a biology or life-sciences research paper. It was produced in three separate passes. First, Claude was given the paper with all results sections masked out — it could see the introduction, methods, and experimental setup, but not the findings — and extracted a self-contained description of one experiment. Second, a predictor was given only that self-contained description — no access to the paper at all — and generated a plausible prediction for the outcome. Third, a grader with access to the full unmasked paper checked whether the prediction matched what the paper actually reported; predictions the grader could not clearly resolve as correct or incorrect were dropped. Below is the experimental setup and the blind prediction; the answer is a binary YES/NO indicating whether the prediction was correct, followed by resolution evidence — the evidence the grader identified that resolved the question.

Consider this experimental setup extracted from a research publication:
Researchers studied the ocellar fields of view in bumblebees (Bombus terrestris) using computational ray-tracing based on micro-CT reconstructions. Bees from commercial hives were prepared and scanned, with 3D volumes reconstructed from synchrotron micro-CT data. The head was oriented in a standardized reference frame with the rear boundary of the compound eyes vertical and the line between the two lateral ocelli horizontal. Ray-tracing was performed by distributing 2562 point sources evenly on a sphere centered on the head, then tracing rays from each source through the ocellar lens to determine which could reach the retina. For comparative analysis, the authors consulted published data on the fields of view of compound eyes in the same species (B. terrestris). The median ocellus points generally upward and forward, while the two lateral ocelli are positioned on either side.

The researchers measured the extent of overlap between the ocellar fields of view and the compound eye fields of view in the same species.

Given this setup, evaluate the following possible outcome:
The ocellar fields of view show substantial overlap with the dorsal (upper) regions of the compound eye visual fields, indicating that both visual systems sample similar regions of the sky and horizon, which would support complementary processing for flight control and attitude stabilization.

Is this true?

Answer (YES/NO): NO